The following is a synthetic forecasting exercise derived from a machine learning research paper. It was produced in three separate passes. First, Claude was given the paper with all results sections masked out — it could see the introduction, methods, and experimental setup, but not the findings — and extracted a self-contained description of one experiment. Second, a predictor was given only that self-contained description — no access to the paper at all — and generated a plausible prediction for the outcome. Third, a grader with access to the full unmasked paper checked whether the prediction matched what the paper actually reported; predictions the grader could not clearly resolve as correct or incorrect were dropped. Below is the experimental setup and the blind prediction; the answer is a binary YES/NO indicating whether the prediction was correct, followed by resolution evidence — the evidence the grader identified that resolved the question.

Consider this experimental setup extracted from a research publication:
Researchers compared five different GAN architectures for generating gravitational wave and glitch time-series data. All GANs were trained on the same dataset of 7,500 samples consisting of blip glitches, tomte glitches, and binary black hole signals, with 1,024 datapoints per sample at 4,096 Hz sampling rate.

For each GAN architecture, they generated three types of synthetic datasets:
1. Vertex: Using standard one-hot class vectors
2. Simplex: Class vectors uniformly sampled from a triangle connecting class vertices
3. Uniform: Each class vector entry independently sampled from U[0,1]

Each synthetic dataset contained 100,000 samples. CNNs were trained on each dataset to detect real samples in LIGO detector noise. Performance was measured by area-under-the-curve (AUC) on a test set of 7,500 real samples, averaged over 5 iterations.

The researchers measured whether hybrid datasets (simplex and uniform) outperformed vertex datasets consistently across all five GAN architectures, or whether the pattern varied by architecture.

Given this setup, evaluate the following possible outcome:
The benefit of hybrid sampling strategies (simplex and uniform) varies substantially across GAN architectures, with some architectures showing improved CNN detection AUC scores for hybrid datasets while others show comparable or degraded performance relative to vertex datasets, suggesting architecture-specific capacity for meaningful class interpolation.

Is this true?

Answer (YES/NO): YES